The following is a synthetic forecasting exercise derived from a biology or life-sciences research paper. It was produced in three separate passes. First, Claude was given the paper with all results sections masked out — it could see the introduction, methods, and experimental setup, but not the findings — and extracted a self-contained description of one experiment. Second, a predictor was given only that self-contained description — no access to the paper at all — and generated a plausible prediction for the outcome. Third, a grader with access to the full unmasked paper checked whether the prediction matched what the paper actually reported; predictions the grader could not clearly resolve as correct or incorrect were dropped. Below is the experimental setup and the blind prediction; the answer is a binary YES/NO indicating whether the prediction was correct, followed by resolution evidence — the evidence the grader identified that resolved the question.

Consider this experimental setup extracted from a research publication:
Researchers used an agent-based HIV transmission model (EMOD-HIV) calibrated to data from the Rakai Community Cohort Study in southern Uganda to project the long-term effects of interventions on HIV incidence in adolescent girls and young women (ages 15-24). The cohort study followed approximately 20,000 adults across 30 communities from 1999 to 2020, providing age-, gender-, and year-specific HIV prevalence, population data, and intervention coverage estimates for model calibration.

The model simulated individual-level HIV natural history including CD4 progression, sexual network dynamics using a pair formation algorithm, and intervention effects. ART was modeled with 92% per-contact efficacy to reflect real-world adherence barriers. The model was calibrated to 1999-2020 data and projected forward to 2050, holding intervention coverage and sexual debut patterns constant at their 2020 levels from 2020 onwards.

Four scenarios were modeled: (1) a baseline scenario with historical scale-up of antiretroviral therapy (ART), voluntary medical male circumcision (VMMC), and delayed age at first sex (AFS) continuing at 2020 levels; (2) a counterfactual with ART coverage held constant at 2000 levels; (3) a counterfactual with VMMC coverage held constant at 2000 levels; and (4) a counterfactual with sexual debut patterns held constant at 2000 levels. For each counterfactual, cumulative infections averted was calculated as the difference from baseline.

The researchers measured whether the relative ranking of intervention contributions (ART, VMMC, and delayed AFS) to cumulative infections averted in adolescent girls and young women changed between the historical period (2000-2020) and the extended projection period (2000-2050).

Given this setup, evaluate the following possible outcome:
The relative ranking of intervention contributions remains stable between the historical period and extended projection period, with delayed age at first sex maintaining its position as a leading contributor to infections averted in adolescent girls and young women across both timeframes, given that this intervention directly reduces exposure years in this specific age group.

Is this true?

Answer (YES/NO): NO